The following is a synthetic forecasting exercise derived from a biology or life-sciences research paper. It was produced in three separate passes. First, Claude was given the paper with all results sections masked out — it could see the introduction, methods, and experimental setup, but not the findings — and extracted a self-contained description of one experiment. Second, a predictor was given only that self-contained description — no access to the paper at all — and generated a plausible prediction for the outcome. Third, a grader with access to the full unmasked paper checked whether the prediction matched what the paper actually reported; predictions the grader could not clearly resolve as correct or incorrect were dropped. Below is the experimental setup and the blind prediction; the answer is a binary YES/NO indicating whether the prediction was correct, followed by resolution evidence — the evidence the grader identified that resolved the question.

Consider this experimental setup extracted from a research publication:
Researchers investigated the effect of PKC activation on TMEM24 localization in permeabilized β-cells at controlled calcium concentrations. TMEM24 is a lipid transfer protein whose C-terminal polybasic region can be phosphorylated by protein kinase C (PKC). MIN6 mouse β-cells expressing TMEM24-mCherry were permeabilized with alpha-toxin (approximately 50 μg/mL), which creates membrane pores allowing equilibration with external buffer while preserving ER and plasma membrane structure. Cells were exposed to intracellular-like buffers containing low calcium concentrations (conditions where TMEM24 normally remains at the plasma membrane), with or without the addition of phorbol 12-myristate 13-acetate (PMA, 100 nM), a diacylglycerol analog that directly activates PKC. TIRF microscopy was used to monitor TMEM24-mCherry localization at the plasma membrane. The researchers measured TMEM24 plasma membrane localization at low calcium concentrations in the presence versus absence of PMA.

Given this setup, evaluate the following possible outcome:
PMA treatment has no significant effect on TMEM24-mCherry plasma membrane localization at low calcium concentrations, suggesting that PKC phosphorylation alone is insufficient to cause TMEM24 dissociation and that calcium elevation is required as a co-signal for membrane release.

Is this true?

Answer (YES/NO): NO